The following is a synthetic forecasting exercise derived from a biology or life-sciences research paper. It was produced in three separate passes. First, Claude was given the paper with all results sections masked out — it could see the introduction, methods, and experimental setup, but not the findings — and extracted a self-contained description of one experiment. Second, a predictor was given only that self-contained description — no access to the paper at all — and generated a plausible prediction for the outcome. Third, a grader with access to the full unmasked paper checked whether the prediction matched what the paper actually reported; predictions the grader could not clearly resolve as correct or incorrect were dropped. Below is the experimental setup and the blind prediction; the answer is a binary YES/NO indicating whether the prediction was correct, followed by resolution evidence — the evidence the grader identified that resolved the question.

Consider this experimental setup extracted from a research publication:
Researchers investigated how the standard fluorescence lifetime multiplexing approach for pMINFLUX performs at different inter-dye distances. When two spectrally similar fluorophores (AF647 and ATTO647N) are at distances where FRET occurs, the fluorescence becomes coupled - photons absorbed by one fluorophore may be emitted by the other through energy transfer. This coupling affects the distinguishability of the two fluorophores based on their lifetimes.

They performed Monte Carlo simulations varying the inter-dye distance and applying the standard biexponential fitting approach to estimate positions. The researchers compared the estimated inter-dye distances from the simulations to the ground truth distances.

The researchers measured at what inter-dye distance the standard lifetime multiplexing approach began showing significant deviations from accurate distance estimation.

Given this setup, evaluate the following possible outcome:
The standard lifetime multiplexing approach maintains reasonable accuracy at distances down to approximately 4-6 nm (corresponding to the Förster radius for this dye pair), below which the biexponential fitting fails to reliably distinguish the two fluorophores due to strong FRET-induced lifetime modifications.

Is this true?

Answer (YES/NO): NO